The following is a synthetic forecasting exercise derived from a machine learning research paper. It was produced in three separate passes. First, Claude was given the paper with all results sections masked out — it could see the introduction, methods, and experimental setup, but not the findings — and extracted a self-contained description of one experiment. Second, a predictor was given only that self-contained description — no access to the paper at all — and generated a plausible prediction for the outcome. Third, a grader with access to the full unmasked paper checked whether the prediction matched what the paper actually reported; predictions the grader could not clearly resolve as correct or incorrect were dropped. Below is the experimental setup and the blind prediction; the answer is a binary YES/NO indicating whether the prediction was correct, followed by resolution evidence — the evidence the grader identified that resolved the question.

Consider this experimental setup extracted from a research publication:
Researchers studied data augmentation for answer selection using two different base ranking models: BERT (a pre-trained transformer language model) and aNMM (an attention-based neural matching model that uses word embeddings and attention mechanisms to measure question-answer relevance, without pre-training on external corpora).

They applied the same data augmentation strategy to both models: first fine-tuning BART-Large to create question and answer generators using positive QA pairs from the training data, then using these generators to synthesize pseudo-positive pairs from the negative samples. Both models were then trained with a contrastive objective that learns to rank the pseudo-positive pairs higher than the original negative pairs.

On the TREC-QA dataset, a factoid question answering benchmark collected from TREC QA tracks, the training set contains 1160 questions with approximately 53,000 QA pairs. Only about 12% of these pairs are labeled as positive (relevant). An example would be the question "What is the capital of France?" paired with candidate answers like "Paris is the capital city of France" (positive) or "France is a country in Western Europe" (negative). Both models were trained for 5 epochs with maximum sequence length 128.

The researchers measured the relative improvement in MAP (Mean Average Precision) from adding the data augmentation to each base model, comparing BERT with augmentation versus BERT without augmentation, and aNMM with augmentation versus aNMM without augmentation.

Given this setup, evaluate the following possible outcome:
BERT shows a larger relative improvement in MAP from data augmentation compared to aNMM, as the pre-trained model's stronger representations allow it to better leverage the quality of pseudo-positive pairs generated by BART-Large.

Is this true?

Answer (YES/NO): NO